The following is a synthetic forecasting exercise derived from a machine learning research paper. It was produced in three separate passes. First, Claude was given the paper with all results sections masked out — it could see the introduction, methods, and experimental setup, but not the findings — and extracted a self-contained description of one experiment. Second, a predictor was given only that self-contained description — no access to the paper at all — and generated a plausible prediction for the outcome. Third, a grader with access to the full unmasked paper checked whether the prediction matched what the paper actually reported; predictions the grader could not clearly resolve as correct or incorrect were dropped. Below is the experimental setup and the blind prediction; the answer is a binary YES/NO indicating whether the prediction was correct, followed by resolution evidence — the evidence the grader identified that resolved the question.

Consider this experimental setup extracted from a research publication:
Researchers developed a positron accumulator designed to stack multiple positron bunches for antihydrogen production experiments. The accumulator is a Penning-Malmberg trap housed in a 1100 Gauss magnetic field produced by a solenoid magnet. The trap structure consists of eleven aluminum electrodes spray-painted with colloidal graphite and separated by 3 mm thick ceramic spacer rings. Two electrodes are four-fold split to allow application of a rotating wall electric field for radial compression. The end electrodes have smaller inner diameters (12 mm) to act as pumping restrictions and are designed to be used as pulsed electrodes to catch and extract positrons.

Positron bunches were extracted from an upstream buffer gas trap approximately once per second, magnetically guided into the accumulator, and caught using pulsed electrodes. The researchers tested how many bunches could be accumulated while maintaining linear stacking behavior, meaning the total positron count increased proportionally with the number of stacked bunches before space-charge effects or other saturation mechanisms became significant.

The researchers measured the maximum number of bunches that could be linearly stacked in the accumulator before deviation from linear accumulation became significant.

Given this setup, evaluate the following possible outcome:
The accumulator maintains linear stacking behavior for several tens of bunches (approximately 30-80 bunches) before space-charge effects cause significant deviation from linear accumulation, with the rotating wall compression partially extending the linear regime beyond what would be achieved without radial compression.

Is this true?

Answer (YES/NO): YES